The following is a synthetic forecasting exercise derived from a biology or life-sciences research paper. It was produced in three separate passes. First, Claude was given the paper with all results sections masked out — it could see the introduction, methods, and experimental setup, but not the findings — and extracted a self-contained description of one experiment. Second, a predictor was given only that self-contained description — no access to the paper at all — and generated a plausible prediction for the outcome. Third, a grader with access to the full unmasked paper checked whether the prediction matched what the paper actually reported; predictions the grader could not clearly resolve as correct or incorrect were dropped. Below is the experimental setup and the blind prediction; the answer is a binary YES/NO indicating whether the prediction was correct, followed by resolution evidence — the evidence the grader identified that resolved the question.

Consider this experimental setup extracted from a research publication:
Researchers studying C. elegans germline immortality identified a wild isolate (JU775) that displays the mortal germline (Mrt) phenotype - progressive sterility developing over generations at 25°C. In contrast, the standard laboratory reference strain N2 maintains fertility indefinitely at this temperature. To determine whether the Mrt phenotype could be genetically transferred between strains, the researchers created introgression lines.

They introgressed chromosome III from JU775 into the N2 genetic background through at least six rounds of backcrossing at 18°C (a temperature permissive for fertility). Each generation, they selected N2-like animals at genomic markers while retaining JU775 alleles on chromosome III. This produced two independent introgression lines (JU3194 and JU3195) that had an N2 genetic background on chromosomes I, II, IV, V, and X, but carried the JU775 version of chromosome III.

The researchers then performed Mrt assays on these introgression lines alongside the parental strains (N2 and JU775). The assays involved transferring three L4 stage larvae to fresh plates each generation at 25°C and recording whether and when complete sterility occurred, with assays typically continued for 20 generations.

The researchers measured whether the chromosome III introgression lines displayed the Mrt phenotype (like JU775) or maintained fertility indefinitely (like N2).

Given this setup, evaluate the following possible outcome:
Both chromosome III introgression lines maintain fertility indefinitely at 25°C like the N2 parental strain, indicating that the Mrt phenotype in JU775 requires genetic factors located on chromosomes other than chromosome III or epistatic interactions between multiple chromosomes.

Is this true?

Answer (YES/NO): NO